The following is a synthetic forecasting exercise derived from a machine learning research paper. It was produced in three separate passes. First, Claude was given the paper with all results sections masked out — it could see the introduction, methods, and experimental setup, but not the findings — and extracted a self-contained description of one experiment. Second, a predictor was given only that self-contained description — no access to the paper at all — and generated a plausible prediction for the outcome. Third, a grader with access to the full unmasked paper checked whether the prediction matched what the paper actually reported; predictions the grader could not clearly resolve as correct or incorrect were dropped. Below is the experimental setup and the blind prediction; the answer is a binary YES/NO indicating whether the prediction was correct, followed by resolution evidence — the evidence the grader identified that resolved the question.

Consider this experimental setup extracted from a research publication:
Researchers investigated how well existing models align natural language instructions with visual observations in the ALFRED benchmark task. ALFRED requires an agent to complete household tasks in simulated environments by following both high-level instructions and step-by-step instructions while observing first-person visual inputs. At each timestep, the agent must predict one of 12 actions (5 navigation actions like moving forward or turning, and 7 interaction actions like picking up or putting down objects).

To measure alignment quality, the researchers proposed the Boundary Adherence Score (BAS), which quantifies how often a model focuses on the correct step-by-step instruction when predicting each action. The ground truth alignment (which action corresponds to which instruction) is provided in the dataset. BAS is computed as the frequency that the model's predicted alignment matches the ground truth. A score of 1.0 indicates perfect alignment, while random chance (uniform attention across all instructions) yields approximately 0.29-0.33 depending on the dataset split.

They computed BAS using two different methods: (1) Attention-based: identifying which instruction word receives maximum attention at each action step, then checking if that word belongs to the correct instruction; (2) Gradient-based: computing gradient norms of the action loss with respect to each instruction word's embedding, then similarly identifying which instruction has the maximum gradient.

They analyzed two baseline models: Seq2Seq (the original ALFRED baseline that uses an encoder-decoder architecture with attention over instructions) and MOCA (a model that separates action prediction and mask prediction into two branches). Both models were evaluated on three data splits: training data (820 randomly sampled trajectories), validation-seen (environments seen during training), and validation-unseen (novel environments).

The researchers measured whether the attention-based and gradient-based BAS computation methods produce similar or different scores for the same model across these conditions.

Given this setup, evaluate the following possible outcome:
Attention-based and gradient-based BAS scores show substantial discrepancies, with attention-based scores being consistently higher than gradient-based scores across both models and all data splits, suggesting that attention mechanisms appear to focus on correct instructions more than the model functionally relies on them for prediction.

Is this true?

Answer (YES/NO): NO